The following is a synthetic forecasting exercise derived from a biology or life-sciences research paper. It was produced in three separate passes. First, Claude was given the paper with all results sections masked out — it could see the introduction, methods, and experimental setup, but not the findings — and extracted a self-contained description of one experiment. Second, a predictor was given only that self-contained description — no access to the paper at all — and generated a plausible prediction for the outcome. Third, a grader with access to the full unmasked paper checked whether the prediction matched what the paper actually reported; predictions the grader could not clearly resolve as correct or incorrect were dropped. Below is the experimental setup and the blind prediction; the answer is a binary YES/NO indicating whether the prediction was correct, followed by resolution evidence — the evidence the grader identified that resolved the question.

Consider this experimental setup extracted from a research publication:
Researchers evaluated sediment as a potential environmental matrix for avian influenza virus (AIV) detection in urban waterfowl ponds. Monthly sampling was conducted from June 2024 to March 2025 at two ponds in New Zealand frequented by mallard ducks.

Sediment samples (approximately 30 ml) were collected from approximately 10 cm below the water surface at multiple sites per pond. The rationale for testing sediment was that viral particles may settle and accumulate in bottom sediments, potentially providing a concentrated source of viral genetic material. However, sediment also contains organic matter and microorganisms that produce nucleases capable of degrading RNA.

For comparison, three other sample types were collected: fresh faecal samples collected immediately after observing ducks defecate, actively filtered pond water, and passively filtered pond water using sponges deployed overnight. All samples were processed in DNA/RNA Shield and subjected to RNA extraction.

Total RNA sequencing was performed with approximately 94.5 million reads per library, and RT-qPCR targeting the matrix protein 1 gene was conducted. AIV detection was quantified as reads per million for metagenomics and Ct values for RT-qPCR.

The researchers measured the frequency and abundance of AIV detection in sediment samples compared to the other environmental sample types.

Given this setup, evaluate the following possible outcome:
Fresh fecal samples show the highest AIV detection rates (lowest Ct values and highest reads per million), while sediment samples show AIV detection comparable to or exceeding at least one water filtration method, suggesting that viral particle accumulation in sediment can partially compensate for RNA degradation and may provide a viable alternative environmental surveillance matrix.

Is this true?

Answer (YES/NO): NO